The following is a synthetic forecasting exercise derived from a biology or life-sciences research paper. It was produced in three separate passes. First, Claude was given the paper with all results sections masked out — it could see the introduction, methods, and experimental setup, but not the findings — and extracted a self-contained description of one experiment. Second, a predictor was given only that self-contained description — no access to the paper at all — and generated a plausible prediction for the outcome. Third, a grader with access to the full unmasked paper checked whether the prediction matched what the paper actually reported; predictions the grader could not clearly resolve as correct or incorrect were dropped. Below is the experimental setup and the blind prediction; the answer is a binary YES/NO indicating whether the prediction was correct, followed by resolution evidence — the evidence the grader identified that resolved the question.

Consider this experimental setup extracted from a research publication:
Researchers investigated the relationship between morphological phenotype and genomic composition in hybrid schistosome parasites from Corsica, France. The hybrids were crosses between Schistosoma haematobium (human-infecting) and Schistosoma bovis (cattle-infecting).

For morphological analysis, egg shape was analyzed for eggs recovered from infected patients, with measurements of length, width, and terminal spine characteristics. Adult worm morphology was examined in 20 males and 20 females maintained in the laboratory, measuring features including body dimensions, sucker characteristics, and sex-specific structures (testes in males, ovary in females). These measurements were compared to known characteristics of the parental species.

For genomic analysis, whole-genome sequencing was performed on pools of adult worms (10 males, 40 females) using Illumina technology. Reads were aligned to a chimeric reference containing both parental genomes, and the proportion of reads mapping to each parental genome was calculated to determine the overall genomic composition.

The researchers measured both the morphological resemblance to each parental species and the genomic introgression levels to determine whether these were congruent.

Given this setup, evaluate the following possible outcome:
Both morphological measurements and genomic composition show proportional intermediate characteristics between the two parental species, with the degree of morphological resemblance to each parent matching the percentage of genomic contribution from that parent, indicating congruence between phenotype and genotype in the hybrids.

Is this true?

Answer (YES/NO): NO